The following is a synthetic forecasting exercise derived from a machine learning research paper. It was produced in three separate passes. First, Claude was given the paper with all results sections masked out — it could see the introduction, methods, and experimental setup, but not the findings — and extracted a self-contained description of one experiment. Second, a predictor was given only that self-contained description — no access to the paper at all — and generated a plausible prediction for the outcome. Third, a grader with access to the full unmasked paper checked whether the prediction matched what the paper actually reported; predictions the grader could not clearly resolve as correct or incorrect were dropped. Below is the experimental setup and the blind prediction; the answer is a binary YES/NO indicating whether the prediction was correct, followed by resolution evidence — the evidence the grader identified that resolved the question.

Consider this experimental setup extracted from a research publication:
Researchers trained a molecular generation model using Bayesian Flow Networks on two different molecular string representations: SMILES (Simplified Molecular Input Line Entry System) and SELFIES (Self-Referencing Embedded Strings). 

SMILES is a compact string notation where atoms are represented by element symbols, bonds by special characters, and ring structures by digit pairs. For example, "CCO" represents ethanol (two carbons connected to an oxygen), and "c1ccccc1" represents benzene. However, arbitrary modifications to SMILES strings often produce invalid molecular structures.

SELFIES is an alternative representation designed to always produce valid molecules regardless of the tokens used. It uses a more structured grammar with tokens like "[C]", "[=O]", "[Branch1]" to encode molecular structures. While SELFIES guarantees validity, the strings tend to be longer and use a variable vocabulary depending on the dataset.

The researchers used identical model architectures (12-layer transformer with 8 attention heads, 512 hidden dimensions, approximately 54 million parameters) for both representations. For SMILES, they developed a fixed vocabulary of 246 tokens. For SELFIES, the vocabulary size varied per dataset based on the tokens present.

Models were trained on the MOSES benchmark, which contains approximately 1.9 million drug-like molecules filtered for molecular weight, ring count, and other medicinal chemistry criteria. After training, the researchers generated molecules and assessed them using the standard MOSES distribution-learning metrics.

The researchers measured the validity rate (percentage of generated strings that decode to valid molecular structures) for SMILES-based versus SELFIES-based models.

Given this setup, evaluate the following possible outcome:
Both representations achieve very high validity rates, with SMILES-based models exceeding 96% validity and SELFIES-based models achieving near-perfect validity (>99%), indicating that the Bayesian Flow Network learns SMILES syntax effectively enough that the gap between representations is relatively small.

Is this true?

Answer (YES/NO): NO